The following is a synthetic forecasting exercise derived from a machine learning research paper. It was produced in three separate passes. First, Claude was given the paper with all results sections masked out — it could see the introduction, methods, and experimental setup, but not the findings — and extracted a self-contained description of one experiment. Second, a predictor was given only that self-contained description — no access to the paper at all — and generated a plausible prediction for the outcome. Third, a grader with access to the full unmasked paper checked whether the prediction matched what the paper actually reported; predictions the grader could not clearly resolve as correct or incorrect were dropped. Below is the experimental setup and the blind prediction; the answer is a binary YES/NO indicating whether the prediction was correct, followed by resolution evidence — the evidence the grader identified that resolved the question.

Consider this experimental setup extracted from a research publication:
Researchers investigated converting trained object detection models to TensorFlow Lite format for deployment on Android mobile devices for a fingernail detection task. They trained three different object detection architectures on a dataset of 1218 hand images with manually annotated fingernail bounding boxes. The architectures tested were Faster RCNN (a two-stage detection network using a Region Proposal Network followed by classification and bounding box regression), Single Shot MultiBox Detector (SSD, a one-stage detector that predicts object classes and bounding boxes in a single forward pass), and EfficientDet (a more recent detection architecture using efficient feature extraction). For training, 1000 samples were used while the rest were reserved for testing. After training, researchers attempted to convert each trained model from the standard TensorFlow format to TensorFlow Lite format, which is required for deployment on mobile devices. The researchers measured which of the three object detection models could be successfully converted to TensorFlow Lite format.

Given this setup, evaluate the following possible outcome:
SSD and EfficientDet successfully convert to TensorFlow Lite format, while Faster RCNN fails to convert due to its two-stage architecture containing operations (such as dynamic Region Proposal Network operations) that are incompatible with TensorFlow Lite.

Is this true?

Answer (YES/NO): NO